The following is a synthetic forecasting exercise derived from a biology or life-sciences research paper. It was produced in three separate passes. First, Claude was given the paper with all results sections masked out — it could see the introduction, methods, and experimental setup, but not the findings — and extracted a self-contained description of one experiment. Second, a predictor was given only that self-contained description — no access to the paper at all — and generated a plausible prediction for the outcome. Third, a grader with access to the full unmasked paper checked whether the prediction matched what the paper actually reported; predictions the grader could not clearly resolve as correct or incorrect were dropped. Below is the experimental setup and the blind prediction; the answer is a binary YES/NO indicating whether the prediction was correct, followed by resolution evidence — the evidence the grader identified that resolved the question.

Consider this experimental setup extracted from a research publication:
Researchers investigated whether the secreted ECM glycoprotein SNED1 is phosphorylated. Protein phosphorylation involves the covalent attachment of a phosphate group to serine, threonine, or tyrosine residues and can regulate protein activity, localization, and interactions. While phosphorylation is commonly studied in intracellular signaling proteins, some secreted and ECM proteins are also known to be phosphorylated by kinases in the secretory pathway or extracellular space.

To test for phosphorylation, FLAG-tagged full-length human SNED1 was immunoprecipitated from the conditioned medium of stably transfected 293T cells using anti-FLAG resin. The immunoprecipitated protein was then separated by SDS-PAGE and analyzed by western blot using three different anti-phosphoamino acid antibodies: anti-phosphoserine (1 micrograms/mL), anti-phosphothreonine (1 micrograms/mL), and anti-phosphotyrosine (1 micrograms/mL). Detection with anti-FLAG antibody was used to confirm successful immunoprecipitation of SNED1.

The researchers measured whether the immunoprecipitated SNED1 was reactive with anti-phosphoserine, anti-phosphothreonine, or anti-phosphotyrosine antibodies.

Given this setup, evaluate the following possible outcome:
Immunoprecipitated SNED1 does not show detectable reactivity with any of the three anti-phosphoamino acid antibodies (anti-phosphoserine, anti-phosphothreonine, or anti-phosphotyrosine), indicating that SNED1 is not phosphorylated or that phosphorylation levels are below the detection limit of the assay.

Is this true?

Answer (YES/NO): NO